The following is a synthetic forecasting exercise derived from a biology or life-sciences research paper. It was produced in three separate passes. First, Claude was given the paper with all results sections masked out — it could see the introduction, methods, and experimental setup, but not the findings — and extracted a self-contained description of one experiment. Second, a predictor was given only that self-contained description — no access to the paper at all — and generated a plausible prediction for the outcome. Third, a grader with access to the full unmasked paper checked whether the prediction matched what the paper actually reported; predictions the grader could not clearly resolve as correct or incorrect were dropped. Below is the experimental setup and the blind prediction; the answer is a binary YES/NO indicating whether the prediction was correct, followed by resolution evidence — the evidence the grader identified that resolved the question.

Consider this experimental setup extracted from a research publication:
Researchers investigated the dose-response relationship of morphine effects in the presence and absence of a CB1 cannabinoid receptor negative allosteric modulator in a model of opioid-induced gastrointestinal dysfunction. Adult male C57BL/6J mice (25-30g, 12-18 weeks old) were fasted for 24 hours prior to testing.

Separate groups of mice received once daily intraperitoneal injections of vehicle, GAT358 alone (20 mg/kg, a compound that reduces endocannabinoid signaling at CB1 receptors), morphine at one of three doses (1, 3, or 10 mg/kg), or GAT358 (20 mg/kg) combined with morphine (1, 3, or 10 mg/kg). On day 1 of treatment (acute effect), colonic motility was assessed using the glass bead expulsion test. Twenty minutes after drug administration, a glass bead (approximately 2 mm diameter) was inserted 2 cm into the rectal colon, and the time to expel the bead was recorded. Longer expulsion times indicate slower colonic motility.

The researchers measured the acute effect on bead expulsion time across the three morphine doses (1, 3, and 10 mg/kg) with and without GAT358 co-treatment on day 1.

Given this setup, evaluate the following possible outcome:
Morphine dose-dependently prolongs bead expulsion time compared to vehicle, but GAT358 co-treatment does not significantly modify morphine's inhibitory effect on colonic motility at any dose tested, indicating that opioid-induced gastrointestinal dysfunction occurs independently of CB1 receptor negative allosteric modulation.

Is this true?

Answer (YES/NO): YES